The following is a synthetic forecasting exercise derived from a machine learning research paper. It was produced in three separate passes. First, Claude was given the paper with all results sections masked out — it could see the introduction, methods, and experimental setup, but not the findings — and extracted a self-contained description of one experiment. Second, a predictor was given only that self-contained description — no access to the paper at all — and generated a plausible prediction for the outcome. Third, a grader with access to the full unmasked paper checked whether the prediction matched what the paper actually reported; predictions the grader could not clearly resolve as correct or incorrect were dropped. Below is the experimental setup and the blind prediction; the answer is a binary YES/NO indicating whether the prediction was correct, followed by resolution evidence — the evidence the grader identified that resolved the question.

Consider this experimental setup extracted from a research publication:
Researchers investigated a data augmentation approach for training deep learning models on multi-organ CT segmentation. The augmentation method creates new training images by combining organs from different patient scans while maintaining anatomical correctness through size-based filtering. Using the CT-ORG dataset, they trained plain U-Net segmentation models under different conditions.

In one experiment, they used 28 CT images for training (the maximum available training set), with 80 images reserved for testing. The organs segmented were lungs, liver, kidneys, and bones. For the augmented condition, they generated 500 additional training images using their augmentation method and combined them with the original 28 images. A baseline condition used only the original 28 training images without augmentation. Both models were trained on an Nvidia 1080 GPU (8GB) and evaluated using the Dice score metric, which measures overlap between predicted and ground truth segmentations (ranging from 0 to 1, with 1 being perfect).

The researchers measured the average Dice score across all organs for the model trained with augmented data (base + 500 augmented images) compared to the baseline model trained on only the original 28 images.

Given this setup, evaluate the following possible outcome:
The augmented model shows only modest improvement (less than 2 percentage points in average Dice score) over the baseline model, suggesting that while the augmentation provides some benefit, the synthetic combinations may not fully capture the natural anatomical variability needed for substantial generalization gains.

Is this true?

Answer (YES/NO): NO